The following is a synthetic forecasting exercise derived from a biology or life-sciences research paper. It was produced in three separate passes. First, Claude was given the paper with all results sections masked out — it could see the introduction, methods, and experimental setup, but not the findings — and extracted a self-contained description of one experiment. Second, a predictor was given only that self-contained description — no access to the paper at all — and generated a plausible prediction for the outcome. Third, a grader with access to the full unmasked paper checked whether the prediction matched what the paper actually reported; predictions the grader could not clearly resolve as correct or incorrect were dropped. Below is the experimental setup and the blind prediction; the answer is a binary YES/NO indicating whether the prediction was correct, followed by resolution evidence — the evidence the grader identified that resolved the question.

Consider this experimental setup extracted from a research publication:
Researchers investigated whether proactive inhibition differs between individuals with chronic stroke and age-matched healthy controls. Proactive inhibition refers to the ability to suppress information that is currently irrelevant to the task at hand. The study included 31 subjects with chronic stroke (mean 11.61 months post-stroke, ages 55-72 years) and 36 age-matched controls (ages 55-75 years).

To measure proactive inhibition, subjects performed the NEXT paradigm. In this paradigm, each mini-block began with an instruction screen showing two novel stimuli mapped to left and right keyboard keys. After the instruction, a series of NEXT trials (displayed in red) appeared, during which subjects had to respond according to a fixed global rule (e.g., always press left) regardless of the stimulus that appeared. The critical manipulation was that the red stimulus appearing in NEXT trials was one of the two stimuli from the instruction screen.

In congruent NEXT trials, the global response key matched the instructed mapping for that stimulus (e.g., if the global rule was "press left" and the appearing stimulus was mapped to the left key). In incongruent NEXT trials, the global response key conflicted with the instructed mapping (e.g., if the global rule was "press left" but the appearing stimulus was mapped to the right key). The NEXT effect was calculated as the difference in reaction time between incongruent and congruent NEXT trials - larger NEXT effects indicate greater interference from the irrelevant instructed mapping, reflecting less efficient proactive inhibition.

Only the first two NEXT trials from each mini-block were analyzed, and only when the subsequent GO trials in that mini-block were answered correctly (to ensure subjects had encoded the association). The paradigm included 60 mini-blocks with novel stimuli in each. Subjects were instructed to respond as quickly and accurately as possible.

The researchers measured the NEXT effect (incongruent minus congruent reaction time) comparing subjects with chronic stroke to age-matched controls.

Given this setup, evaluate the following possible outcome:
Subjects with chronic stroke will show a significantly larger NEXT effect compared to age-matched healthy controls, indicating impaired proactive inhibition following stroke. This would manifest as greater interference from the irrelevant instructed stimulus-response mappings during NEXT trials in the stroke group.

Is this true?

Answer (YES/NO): NO